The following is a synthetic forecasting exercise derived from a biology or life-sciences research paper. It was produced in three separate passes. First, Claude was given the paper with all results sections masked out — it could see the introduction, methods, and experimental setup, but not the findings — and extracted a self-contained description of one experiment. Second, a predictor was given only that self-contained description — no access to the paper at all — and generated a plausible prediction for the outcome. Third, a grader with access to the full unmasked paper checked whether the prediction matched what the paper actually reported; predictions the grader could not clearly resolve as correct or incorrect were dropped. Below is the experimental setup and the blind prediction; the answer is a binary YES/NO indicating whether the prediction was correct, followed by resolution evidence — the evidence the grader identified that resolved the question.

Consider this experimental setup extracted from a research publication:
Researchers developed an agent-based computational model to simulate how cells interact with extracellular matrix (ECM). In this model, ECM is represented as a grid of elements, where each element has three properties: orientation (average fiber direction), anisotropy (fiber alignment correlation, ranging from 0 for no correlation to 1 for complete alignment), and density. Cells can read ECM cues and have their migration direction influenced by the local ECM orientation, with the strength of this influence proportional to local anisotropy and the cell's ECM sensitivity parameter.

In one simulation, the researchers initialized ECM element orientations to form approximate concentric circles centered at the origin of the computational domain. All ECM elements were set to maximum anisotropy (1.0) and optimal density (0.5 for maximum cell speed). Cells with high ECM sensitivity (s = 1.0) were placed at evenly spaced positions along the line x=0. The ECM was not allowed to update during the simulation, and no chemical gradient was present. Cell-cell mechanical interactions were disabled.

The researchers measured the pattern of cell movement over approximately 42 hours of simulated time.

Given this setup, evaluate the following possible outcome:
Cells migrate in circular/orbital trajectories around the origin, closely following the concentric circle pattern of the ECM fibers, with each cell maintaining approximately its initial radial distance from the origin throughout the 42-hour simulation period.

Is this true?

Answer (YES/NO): NO